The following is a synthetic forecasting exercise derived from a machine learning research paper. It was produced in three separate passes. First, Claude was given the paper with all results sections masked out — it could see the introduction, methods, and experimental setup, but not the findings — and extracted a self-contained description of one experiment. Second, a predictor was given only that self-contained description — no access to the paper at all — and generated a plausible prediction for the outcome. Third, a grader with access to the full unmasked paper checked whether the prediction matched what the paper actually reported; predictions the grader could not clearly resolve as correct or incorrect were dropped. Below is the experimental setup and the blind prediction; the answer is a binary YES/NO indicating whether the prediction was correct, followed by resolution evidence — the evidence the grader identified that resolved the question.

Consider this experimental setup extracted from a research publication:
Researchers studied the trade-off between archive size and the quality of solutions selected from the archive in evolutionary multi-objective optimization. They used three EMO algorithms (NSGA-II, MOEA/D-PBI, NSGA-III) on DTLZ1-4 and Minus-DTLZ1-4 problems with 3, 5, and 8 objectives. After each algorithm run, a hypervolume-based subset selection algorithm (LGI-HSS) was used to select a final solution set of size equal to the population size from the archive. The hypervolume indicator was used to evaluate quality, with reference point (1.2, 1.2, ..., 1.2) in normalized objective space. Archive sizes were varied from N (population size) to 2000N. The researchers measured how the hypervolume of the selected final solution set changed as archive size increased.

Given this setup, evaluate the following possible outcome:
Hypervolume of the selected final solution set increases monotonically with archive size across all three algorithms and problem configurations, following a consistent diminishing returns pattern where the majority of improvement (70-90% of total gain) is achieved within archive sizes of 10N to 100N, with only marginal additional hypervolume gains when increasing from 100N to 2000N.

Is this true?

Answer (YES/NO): NO